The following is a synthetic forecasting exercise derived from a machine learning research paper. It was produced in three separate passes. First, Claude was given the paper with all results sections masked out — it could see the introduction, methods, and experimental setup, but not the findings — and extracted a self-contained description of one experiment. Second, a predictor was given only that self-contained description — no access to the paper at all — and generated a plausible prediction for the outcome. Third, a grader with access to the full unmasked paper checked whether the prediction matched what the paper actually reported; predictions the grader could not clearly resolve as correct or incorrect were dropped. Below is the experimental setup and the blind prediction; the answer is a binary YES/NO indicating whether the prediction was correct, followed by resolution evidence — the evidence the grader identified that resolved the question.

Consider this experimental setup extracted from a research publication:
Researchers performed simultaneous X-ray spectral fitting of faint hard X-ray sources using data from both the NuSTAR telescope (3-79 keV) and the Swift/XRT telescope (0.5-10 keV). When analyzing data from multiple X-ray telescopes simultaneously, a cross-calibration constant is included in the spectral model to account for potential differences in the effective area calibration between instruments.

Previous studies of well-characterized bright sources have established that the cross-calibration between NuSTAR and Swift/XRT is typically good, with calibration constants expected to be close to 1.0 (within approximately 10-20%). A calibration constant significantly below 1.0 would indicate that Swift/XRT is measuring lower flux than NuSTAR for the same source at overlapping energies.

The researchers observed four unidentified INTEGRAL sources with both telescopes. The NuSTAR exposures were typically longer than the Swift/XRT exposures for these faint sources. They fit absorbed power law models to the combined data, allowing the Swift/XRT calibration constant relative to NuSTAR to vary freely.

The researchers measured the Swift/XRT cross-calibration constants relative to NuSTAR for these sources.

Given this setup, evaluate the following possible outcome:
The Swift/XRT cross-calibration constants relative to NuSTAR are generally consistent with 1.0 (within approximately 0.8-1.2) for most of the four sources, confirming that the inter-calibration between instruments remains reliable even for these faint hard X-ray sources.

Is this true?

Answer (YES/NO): NO